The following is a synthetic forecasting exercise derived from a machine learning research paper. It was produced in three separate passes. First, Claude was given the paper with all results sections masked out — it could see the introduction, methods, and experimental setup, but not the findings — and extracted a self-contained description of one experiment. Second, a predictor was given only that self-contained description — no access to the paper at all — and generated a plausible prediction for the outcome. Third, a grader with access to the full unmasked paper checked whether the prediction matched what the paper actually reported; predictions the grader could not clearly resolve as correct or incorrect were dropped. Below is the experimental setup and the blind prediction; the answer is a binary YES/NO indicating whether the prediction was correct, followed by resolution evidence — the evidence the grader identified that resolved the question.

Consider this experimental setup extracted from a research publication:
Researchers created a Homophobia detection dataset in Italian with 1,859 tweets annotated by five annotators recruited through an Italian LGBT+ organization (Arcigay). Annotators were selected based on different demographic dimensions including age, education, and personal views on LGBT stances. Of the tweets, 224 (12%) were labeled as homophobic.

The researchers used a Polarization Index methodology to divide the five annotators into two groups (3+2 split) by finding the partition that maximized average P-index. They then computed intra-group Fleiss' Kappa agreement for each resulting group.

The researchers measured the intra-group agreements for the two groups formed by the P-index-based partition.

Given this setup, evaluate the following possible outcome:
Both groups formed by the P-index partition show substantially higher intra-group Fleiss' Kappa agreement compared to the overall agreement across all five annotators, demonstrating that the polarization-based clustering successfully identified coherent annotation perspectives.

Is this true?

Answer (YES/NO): NO